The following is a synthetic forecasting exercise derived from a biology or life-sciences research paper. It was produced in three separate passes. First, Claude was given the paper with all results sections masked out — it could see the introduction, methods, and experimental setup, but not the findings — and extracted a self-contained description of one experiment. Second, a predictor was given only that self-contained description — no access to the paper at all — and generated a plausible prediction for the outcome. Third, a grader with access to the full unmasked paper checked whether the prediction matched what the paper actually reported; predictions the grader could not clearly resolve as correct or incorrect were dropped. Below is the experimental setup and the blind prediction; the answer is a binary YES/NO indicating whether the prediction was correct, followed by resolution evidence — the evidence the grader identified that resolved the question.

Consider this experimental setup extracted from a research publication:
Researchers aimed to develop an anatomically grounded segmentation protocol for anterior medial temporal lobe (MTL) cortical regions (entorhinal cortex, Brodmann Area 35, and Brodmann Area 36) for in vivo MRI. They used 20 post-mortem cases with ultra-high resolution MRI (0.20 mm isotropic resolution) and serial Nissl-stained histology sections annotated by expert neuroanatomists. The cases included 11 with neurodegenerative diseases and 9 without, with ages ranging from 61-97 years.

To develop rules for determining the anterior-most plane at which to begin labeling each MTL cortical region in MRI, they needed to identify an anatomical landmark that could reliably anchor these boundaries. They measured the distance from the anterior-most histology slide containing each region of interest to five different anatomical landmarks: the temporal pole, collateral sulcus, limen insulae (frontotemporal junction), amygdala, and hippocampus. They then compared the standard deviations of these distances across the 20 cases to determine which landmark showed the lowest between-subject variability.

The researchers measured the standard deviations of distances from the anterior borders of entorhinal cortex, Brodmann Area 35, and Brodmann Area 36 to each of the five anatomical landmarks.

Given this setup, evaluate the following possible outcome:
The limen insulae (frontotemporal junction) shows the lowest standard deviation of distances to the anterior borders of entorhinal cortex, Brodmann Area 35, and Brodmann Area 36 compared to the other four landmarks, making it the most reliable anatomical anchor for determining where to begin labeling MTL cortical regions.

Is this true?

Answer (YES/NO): NO